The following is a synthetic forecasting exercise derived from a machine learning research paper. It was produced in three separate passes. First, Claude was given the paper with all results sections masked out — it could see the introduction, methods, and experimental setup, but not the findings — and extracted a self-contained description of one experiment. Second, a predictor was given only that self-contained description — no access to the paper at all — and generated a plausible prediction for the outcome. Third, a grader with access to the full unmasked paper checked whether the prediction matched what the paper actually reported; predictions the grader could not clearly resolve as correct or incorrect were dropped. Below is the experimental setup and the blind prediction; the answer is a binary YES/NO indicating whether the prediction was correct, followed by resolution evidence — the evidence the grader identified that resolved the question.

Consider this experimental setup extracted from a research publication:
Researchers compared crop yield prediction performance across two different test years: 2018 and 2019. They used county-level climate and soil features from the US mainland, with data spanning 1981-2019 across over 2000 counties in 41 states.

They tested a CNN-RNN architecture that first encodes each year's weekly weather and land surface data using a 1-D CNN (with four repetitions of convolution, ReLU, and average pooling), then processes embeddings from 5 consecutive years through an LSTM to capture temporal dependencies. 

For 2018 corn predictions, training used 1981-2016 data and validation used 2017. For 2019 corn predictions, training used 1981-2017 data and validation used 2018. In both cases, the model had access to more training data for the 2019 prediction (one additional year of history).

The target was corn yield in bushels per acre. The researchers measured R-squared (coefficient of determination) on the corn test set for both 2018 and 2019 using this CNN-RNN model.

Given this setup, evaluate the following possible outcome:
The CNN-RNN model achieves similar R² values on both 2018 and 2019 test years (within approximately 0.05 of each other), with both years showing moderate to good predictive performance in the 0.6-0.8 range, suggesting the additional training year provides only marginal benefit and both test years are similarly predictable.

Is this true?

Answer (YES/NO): NO